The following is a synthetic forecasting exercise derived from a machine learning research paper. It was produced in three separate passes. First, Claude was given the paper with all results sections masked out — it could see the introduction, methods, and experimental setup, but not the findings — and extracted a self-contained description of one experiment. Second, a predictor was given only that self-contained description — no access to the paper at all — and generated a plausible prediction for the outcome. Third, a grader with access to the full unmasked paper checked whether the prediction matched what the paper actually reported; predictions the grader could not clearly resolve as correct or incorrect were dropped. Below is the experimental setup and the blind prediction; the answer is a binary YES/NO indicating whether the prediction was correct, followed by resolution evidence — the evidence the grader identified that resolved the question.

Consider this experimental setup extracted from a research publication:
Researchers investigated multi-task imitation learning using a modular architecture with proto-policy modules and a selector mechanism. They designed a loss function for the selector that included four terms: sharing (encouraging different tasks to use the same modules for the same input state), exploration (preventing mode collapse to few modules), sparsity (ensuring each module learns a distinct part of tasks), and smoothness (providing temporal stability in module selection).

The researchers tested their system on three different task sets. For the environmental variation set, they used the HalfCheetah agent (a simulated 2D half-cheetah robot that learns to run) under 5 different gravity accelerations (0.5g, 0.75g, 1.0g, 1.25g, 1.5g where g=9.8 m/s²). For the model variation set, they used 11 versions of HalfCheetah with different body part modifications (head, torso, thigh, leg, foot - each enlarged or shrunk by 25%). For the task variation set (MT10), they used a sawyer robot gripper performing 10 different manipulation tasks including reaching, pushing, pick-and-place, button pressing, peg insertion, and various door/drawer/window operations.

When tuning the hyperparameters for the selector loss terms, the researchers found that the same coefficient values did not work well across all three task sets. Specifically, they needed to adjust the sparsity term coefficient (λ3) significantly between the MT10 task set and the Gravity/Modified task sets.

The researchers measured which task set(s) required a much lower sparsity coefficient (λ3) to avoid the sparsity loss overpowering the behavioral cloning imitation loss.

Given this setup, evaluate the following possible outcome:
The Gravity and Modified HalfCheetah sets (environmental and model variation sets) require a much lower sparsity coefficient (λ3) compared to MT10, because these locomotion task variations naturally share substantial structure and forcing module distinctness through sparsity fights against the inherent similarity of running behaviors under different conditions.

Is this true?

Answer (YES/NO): YES